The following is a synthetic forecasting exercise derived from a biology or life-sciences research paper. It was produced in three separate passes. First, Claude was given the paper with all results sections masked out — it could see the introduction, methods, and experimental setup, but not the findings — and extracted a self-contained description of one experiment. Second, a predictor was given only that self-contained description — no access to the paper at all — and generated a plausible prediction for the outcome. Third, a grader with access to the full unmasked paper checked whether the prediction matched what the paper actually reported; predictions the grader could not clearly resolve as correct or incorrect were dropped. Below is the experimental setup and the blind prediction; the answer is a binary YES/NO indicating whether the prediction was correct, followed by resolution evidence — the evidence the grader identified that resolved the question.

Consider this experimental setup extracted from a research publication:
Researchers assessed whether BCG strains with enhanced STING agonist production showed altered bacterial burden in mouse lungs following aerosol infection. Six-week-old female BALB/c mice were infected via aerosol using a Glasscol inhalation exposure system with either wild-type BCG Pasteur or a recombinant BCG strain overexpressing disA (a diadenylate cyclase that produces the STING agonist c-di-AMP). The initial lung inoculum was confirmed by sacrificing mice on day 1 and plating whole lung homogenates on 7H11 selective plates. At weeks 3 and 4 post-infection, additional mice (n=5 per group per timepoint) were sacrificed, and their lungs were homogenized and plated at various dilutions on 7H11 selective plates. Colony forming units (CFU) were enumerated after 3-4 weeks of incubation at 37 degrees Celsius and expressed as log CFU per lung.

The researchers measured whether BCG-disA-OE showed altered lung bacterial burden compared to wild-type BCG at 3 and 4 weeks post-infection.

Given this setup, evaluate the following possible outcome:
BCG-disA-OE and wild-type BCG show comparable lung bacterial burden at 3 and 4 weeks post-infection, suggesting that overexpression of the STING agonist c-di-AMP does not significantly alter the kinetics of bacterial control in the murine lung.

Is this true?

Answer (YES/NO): NO